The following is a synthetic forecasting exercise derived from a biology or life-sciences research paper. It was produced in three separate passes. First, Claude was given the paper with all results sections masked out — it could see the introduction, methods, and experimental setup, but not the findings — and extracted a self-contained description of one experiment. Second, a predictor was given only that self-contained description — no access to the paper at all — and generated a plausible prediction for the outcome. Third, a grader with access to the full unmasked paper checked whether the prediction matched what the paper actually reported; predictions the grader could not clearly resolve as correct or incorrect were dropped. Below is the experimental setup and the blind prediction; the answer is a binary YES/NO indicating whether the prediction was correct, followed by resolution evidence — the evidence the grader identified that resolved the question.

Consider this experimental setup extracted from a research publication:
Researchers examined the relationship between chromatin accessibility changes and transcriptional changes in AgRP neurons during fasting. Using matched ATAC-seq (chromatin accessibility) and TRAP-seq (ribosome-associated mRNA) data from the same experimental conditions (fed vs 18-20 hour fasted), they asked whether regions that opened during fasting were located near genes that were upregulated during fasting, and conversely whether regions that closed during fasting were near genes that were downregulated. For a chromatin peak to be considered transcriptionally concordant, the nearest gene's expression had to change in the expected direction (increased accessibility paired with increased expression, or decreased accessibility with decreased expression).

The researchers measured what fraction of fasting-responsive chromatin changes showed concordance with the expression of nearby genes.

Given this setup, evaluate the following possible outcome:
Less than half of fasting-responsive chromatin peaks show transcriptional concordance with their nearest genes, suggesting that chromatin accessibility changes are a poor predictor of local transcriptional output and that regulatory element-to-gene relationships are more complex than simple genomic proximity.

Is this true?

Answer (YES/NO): YES